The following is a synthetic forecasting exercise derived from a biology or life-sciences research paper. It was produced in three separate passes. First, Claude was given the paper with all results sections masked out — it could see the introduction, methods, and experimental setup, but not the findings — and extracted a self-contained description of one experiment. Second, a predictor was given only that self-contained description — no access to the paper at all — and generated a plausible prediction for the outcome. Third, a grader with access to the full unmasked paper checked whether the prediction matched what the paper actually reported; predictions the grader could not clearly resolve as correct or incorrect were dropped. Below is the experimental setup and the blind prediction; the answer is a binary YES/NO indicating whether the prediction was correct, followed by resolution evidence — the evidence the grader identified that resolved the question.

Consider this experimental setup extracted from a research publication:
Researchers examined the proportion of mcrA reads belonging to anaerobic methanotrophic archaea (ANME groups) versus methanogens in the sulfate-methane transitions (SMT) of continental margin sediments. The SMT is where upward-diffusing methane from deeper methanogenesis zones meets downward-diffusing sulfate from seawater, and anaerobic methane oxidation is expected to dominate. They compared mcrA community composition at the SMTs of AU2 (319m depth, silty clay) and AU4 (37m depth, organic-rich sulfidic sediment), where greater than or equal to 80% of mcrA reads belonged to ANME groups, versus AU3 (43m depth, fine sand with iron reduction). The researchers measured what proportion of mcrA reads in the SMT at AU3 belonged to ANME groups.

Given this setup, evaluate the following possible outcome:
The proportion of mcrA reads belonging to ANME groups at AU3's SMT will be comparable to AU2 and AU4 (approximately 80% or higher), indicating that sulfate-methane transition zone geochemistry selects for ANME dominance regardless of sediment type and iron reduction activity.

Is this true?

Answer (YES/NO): NO